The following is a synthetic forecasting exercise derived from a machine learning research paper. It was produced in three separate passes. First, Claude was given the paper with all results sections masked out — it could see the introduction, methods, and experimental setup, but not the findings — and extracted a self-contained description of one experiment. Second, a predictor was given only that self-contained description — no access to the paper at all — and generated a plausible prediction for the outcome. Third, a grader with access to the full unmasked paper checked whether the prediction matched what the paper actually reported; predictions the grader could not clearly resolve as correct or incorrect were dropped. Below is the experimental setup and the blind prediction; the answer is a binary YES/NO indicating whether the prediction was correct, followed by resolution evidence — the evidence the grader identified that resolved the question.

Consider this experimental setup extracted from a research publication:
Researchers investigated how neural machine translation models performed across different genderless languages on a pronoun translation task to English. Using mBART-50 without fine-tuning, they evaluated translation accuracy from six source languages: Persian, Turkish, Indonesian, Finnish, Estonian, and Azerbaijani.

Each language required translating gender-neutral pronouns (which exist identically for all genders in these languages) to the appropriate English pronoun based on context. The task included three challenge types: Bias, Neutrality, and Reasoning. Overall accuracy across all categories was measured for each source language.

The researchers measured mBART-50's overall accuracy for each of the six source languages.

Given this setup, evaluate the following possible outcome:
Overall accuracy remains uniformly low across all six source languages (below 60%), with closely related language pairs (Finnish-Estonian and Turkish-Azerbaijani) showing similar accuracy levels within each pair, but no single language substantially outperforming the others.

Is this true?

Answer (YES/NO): NO